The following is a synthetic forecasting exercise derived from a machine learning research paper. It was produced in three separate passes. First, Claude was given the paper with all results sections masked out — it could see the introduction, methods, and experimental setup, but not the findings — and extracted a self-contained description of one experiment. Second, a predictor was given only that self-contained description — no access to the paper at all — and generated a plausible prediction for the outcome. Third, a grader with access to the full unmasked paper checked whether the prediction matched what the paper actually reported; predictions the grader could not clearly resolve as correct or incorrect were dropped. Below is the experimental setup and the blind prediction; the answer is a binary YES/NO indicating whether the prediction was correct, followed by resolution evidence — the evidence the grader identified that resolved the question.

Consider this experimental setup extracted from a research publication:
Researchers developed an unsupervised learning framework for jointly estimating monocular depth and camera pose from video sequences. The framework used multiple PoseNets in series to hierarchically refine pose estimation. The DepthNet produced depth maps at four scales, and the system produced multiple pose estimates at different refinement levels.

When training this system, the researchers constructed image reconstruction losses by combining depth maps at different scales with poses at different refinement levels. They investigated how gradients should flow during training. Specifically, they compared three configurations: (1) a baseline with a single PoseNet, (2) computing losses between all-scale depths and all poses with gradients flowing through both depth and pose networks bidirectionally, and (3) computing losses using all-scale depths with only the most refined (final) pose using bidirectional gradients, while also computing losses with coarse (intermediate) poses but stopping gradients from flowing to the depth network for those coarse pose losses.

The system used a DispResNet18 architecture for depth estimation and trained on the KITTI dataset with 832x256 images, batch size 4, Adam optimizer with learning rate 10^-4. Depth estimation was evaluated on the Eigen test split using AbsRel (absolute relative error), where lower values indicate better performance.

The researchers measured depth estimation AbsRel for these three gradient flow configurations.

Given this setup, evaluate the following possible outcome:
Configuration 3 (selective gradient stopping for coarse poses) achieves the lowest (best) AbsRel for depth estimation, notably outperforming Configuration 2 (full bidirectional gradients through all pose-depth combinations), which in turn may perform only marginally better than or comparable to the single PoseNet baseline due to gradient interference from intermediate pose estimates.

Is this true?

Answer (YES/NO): NO